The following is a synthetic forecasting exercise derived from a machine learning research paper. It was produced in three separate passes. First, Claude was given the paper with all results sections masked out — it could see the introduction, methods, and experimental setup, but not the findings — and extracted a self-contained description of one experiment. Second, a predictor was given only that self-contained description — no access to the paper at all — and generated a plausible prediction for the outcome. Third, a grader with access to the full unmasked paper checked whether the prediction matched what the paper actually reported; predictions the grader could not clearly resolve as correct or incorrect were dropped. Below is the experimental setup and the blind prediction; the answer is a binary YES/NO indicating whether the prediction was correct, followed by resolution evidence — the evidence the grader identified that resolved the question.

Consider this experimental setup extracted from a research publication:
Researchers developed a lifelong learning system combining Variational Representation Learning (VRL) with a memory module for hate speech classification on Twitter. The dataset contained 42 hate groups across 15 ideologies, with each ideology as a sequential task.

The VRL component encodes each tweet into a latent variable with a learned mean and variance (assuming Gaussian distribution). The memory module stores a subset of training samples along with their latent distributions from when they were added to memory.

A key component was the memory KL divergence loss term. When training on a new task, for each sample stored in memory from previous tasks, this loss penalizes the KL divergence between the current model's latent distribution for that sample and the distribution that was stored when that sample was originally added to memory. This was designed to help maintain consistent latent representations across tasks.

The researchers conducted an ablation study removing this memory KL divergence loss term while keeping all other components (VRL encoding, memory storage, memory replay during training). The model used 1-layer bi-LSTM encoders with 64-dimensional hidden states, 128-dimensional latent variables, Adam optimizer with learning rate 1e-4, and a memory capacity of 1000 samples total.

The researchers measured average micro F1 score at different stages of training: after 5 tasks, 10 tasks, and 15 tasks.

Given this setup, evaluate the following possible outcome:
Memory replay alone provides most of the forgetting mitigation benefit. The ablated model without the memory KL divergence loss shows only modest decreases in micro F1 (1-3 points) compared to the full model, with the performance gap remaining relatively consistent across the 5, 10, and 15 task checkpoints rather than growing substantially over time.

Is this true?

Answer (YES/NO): NO